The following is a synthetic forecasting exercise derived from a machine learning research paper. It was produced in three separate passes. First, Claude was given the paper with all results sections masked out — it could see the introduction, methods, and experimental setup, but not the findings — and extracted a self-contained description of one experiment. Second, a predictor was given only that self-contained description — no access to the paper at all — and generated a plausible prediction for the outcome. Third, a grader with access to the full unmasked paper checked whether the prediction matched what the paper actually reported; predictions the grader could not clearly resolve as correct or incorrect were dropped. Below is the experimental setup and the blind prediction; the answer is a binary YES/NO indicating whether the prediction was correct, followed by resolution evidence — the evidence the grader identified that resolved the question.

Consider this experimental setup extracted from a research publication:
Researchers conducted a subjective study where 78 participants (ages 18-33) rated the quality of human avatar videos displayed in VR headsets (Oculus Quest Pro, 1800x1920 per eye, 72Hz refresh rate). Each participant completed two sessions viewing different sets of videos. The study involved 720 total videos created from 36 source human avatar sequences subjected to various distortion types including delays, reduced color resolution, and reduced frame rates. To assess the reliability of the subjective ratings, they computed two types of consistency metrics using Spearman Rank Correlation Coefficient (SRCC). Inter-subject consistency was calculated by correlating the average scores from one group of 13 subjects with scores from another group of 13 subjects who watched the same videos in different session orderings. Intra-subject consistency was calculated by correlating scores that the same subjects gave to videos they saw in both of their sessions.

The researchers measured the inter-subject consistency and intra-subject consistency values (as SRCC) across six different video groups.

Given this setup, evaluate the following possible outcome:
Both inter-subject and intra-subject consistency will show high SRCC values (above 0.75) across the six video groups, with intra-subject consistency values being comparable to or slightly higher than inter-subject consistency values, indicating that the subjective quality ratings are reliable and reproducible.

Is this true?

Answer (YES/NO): NO